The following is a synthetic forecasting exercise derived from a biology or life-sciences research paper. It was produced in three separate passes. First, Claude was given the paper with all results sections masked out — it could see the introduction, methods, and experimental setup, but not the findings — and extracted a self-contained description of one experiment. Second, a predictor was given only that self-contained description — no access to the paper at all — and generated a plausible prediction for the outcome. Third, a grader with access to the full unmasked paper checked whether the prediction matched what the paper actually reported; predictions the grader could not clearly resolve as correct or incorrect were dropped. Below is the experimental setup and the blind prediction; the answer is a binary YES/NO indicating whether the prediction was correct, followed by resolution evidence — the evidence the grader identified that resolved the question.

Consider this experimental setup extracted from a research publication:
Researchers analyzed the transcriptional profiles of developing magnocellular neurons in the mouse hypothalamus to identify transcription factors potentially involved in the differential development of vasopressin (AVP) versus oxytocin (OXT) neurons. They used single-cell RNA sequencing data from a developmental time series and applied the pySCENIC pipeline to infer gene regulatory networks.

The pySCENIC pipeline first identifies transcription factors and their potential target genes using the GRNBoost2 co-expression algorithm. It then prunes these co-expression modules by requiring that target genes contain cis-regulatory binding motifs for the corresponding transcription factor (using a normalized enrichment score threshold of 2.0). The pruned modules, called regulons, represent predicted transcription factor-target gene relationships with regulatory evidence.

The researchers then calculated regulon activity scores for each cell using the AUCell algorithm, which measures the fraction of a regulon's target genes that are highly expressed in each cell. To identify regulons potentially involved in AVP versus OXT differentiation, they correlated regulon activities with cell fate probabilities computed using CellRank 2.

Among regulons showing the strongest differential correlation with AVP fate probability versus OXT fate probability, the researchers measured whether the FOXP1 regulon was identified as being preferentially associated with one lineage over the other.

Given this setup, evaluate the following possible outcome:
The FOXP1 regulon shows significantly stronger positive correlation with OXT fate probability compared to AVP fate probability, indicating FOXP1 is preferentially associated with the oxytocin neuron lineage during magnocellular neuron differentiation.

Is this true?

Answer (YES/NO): YES